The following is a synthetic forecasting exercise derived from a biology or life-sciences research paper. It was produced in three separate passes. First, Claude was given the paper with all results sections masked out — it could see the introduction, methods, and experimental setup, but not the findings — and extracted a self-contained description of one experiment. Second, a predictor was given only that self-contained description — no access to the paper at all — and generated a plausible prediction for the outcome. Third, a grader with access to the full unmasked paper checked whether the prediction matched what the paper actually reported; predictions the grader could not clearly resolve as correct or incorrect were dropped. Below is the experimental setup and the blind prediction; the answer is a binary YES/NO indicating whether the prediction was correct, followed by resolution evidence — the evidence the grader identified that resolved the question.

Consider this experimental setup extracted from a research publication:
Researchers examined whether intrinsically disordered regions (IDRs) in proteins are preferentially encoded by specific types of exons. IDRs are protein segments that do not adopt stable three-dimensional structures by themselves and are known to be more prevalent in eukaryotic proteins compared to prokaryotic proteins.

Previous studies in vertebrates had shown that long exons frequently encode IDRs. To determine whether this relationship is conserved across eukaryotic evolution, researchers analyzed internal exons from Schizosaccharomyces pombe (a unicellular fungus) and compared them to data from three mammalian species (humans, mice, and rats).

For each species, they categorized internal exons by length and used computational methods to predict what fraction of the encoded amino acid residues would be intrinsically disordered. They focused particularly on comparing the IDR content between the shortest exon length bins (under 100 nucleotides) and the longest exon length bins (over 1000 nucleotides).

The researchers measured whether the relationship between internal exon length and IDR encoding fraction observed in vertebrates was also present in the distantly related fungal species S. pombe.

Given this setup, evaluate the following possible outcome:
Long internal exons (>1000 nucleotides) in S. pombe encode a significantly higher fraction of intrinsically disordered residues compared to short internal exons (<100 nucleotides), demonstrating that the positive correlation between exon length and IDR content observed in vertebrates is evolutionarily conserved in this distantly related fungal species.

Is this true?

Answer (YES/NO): YES